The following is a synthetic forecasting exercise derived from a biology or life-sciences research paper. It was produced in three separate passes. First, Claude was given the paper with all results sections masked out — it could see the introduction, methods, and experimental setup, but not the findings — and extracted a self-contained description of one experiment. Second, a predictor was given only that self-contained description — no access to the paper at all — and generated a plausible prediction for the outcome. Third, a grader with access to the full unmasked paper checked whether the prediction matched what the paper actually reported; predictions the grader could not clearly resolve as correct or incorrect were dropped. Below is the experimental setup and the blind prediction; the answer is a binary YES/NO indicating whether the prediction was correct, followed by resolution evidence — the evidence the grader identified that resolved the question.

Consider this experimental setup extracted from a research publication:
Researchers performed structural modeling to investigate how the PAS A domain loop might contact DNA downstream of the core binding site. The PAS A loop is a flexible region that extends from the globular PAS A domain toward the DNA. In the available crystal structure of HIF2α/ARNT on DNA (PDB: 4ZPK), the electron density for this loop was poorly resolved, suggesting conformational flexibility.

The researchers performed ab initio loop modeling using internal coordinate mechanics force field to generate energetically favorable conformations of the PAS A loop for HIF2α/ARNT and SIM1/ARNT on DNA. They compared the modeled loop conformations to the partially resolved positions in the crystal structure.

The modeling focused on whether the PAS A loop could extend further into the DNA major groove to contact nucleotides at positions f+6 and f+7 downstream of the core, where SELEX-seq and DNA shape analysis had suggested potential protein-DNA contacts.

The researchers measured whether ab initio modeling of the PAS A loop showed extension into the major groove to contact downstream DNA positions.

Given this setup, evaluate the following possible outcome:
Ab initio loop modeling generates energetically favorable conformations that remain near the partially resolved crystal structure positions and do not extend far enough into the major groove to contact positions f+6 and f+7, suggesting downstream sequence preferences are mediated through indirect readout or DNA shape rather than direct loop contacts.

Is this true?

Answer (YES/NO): NO